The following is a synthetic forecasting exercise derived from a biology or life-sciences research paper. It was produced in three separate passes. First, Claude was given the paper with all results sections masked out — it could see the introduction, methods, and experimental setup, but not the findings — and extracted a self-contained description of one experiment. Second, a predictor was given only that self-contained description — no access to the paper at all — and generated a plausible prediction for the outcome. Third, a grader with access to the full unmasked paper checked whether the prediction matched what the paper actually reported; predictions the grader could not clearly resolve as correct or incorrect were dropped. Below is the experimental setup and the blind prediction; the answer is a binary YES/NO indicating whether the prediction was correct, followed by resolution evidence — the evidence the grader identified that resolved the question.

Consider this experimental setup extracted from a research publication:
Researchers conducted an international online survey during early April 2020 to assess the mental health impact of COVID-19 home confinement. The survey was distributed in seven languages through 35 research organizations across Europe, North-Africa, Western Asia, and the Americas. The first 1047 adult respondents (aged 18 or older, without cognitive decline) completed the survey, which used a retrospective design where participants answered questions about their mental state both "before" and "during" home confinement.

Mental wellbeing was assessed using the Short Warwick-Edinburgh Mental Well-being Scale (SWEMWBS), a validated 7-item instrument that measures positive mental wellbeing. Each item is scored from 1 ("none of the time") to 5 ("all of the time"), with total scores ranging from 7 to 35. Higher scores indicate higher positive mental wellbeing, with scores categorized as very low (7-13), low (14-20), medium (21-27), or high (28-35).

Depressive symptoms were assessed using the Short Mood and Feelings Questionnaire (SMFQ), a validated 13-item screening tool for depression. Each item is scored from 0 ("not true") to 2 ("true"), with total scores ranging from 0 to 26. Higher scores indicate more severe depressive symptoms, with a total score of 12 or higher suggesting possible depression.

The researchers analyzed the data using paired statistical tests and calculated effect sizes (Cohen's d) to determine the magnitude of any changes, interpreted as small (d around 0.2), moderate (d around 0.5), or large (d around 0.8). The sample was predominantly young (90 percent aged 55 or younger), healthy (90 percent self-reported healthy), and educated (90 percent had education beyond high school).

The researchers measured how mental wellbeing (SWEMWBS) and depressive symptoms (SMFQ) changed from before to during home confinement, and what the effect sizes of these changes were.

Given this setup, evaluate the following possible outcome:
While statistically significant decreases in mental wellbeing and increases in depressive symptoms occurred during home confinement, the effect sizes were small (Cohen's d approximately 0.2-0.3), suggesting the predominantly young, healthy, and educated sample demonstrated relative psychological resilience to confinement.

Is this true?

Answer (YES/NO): NO